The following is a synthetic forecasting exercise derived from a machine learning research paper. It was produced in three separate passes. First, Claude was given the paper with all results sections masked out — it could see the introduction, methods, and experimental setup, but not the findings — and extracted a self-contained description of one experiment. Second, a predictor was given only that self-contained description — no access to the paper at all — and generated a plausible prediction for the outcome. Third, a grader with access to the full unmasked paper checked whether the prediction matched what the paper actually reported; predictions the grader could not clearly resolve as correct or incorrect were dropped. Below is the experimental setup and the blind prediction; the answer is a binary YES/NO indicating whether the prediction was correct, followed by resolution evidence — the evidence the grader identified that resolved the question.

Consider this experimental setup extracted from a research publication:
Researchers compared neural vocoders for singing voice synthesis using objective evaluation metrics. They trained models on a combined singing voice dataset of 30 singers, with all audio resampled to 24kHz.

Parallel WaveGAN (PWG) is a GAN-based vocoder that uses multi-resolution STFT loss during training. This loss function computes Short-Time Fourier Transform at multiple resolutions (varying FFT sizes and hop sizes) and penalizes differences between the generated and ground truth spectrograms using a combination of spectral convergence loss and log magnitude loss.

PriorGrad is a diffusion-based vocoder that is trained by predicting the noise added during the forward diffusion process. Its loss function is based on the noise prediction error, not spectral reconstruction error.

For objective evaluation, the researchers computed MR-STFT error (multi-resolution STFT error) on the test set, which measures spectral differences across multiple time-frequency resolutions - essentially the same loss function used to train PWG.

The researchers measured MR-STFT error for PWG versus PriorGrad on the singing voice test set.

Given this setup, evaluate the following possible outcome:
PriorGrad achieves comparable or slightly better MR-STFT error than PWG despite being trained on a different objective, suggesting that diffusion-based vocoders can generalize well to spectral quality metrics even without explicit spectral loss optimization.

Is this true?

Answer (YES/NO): NO